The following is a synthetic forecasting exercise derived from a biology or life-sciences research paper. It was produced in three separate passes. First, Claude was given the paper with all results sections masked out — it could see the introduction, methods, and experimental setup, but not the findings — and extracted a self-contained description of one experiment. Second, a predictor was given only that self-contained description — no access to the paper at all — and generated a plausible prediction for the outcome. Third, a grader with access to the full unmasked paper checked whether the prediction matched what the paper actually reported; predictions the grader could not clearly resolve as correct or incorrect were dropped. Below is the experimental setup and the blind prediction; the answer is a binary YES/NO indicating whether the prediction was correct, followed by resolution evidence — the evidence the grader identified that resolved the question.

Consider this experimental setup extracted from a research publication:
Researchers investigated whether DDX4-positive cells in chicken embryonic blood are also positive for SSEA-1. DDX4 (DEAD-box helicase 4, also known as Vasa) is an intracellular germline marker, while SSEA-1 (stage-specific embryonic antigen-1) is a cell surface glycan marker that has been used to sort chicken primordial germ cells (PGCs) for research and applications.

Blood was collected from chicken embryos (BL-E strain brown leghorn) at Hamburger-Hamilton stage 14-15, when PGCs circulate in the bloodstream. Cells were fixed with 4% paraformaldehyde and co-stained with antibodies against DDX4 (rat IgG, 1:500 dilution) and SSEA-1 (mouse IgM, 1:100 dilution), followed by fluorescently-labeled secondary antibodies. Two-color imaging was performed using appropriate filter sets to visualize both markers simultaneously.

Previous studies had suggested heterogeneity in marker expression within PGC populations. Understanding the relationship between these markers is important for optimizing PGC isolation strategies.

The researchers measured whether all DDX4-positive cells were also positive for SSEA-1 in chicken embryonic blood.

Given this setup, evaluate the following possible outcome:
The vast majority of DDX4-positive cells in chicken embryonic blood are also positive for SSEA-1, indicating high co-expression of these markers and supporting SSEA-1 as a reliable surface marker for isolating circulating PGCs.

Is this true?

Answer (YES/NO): NO